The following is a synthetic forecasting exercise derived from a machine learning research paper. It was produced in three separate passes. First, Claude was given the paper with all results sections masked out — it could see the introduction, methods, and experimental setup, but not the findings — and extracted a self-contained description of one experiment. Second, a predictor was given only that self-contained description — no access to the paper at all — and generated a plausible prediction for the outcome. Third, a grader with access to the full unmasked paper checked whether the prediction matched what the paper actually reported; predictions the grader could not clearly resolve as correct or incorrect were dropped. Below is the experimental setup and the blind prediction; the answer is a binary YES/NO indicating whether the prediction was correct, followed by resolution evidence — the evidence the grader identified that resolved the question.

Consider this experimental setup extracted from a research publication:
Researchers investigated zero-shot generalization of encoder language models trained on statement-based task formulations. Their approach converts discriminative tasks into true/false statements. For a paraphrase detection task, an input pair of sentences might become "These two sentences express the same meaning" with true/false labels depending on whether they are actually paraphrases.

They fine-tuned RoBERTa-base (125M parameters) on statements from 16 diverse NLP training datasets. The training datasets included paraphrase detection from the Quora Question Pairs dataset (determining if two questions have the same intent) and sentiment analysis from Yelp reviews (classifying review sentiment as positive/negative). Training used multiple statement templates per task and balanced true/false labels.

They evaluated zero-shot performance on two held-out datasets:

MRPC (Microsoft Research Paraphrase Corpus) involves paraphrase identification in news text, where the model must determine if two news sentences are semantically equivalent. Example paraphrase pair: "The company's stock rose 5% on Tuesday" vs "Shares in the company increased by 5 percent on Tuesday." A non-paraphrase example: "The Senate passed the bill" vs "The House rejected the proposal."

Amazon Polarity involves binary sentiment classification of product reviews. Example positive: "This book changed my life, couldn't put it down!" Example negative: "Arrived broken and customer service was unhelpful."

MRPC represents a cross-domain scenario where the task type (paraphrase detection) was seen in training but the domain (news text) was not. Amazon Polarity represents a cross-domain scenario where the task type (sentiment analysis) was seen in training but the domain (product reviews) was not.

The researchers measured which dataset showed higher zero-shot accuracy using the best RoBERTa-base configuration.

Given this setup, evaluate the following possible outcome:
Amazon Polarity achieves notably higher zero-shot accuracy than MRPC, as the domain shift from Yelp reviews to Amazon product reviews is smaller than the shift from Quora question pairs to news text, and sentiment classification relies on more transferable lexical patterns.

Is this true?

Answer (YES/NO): YES